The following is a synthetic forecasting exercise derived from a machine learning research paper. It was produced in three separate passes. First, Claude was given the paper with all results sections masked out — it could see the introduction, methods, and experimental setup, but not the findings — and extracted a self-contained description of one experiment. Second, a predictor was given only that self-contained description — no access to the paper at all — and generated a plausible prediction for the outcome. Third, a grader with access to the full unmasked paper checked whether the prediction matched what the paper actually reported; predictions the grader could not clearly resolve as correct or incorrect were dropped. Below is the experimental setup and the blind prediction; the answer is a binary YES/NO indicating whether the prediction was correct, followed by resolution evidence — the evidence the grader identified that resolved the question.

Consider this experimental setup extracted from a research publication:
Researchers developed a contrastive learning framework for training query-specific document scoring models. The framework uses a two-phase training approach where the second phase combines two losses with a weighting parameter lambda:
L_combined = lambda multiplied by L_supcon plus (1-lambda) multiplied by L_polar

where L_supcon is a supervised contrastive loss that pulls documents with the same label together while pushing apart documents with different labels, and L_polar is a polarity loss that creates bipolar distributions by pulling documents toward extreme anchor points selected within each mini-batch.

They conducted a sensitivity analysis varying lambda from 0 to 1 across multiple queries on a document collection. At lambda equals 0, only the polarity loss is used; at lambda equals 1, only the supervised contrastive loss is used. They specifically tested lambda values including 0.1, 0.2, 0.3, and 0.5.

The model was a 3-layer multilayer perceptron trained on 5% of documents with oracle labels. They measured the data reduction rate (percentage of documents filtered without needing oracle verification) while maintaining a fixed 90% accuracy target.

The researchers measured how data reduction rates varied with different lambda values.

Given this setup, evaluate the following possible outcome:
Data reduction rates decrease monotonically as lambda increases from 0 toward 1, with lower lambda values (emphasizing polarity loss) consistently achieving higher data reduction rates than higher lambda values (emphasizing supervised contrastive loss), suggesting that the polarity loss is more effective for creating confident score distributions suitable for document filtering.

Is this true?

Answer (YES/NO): NO